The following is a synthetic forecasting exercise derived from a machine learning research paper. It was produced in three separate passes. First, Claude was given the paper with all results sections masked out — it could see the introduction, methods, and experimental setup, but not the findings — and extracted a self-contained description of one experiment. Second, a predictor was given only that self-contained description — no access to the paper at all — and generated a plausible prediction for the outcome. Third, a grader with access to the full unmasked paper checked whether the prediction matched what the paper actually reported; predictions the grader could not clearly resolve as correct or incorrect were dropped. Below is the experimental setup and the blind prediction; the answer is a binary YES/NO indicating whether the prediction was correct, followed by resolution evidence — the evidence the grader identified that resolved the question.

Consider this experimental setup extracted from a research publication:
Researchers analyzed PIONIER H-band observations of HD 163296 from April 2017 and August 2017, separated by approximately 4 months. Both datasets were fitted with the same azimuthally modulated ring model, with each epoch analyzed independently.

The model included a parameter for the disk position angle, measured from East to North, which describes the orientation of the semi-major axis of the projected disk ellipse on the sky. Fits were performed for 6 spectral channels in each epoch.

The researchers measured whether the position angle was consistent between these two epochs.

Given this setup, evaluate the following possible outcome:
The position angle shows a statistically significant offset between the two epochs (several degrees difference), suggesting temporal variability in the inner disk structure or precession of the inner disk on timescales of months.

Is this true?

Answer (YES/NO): NO